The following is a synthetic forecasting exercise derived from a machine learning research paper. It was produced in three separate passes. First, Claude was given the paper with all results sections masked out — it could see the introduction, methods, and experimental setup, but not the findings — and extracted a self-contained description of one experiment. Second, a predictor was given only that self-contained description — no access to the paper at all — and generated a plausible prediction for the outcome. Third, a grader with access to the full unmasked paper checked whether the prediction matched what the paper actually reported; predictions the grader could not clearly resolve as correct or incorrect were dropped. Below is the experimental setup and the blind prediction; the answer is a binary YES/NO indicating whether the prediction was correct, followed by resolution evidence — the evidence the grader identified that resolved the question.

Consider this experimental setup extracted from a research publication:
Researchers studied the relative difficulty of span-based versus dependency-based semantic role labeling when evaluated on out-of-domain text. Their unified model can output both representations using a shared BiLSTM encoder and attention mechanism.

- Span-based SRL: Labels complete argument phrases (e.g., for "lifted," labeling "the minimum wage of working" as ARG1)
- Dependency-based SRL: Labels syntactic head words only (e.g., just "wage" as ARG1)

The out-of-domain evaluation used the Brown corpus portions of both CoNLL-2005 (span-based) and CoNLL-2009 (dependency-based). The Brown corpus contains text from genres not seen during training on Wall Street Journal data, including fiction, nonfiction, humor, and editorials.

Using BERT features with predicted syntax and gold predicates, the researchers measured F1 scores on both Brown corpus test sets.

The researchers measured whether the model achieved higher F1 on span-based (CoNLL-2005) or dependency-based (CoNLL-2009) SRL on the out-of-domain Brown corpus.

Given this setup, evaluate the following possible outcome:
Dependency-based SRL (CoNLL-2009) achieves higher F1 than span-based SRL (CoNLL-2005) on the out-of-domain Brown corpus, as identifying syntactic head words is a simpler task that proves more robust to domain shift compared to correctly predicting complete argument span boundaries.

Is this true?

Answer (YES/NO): YES